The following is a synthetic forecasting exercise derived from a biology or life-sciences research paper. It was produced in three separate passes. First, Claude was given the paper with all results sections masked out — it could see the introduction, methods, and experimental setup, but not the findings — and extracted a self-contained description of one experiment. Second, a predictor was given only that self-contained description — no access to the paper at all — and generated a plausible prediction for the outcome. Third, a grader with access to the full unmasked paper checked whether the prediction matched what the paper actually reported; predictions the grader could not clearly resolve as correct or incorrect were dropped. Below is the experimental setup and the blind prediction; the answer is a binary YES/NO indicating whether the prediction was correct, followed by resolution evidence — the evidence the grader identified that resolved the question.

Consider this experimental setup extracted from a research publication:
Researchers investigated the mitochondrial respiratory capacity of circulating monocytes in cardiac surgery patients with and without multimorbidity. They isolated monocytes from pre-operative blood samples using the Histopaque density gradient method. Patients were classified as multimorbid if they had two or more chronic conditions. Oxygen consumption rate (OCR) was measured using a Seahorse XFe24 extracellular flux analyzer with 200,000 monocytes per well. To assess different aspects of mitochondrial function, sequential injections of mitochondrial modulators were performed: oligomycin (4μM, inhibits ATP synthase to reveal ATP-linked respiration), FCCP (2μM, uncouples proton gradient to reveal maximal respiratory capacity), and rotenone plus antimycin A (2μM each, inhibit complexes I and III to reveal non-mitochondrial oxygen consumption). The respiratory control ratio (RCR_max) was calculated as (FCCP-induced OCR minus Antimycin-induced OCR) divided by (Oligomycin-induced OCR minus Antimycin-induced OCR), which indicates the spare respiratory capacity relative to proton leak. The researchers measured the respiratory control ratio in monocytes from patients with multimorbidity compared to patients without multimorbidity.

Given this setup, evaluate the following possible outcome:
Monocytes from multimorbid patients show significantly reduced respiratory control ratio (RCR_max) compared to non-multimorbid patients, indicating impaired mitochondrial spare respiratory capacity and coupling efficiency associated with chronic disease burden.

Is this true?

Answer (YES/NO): YES